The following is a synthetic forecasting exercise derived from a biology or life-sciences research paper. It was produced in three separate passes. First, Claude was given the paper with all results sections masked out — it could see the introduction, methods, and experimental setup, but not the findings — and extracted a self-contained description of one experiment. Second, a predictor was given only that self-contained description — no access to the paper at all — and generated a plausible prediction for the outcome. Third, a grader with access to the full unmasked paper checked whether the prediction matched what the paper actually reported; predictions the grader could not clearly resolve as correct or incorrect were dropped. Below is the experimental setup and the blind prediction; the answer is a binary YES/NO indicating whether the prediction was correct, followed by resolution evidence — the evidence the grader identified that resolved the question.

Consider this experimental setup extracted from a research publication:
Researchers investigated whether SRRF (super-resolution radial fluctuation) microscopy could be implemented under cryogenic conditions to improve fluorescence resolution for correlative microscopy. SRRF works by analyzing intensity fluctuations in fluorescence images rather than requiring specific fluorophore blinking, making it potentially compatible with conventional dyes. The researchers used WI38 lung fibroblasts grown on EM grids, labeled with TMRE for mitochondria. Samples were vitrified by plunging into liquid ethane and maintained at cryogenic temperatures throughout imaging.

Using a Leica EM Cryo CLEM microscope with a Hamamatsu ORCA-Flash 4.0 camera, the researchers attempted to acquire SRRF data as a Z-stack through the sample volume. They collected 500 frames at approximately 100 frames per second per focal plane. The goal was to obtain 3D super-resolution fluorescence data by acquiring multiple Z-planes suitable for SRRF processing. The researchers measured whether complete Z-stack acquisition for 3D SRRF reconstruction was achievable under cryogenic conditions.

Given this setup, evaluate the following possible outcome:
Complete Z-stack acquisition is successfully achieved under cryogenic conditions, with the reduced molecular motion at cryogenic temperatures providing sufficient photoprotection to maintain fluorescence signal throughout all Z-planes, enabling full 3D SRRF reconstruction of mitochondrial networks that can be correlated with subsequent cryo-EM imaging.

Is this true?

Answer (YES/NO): NO